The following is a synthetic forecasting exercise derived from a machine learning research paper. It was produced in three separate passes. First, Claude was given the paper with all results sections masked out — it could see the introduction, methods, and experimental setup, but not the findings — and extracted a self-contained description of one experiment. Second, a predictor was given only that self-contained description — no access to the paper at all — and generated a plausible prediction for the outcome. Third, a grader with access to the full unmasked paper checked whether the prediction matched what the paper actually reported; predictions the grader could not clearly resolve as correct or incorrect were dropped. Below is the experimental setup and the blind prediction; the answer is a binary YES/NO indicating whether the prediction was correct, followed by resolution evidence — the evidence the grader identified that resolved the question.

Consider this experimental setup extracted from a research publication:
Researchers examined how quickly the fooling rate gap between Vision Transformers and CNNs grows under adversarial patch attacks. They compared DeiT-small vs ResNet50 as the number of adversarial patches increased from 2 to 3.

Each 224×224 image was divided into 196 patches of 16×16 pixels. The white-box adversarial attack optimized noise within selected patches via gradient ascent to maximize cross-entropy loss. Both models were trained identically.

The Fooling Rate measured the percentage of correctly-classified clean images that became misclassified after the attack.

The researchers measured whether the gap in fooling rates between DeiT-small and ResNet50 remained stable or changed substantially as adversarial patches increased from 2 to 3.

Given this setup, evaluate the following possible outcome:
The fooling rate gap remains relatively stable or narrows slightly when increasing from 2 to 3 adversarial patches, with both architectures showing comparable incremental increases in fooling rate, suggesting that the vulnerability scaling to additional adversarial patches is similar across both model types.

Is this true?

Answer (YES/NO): NO